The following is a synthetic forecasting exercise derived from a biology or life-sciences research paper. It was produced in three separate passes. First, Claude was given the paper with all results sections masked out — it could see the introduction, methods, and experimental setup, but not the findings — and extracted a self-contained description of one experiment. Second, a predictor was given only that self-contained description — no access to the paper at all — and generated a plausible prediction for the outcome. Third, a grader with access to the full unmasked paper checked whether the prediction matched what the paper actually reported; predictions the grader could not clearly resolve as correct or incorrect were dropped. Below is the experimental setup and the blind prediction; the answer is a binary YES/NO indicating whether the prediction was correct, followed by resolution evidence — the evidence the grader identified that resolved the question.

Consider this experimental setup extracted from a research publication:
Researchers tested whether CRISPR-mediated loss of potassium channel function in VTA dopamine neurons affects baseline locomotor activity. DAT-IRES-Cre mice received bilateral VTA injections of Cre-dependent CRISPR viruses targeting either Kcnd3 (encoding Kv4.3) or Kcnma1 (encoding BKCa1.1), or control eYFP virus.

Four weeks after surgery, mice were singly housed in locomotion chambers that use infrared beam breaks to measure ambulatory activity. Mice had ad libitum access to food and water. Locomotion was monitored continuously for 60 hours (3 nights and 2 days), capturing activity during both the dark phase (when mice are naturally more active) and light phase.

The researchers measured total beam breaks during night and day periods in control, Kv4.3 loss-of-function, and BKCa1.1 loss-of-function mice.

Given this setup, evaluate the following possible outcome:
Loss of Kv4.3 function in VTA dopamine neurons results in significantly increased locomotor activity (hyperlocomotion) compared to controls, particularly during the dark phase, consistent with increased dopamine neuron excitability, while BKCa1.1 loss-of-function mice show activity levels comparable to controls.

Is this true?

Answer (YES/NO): NO